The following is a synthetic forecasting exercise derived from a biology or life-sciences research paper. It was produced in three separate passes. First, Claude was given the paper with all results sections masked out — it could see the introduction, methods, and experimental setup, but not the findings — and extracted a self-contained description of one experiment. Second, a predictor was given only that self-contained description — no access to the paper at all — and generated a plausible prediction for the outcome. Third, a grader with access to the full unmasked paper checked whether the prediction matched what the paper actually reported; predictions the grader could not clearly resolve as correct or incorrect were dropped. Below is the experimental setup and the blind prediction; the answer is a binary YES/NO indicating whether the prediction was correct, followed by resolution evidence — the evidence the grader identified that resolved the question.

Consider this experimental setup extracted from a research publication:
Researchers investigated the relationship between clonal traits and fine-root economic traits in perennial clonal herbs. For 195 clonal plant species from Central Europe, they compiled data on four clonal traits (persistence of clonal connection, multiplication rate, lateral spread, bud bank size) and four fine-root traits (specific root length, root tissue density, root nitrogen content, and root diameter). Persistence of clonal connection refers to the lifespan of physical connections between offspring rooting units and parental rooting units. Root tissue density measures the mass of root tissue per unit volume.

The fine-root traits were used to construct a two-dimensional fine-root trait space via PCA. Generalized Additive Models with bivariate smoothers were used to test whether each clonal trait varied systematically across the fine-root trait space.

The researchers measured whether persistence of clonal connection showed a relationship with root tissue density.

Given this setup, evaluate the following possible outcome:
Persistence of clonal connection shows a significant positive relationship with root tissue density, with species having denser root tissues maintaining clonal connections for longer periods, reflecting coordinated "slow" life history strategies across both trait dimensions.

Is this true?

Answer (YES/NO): YES